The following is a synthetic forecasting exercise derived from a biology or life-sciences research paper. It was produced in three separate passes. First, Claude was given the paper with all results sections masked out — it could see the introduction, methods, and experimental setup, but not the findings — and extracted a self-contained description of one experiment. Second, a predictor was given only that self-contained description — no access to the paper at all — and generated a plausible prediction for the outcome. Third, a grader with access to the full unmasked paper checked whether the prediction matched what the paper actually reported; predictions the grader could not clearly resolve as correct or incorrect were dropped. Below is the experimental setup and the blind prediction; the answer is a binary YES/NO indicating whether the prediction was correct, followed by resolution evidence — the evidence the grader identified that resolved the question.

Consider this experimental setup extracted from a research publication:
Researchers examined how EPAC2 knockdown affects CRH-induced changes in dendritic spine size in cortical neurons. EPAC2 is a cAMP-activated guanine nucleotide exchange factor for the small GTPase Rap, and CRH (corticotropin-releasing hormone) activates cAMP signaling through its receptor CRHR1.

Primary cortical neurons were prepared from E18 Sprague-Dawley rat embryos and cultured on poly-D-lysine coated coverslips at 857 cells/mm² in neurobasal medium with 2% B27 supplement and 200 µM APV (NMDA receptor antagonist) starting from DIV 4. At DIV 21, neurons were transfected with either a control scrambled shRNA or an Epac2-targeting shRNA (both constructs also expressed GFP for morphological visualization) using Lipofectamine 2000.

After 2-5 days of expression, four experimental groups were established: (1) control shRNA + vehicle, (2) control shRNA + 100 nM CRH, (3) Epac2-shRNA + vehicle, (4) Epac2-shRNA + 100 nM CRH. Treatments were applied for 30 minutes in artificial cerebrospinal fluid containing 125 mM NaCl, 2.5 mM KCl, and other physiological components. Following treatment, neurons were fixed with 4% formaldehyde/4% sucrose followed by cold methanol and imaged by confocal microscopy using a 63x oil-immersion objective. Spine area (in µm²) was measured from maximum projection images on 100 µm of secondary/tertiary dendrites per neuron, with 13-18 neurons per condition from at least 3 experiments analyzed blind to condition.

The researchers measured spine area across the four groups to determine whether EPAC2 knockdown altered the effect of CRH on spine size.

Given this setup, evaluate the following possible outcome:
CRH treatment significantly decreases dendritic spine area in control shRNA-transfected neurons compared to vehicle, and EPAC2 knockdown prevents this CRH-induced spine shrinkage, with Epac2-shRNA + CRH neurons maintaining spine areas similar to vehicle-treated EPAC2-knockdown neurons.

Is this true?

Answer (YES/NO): YES